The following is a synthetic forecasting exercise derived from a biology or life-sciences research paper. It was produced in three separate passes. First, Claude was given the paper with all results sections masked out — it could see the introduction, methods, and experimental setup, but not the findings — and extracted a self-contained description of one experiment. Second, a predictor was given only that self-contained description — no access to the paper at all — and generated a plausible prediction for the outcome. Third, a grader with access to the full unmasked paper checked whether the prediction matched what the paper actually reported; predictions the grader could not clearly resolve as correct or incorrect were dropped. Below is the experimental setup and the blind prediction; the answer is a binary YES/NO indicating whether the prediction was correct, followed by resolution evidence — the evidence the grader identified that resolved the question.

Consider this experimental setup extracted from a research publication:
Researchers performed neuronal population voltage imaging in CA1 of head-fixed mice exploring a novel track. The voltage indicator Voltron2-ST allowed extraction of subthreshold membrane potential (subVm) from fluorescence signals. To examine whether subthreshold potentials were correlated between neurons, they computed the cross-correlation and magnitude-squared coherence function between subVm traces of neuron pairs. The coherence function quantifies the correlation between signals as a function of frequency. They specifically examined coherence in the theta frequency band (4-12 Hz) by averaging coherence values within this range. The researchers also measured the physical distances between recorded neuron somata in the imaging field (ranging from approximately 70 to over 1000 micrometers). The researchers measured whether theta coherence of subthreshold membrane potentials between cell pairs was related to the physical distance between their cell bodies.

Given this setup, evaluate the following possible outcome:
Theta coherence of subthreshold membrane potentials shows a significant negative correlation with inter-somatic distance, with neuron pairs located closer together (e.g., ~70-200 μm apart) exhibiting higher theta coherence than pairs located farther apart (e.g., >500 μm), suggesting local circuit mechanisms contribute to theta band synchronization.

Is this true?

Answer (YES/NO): YES